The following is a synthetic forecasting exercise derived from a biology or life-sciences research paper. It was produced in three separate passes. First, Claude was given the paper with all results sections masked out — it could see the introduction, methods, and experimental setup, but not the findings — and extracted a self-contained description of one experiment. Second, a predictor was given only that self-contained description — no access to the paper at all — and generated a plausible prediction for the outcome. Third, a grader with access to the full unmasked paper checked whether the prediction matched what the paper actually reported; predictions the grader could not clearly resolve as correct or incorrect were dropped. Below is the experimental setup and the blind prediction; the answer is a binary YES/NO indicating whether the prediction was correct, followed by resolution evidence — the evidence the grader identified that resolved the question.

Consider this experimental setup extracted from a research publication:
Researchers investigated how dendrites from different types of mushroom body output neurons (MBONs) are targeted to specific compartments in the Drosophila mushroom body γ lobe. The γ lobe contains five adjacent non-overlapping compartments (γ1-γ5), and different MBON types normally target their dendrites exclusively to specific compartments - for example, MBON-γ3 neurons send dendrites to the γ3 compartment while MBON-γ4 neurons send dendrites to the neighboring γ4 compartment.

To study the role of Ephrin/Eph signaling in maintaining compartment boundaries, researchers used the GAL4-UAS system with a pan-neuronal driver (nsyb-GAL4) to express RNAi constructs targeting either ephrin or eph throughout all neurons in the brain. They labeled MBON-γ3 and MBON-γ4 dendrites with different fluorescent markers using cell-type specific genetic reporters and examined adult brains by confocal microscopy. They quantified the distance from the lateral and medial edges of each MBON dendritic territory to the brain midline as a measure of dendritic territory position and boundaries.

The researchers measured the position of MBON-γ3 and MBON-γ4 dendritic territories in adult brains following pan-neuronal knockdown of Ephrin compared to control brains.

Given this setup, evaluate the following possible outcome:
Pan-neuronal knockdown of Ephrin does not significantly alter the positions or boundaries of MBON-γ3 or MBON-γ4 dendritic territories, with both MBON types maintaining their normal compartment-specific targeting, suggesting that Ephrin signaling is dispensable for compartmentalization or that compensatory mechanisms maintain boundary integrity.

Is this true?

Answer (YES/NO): NO